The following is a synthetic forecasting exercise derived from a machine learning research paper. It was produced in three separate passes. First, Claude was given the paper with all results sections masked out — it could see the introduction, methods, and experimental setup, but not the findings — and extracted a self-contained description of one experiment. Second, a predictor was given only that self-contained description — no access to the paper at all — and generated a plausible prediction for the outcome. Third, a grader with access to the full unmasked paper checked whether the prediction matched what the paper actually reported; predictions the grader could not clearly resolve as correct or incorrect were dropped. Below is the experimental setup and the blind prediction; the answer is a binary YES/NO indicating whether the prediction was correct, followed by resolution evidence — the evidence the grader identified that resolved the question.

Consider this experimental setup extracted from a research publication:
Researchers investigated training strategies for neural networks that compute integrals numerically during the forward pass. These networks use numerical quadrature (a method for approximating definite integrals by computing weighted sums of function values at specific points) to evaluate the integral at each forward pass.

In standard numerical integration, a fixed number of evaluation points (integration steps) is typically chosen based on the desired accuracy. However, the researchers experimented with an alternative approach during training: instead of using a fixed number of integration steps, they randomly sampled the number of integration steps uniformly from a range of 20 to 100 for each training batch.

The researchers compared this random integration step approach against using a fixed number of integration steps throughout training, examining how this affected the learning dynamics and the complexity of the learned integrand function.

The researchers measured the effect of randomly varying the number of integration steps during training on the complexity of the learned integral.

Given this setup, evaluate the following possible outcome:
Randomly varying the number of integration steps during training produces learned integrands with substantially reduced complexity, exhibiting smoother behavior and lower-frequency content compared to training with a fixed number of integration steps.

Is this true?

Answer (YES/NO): NO